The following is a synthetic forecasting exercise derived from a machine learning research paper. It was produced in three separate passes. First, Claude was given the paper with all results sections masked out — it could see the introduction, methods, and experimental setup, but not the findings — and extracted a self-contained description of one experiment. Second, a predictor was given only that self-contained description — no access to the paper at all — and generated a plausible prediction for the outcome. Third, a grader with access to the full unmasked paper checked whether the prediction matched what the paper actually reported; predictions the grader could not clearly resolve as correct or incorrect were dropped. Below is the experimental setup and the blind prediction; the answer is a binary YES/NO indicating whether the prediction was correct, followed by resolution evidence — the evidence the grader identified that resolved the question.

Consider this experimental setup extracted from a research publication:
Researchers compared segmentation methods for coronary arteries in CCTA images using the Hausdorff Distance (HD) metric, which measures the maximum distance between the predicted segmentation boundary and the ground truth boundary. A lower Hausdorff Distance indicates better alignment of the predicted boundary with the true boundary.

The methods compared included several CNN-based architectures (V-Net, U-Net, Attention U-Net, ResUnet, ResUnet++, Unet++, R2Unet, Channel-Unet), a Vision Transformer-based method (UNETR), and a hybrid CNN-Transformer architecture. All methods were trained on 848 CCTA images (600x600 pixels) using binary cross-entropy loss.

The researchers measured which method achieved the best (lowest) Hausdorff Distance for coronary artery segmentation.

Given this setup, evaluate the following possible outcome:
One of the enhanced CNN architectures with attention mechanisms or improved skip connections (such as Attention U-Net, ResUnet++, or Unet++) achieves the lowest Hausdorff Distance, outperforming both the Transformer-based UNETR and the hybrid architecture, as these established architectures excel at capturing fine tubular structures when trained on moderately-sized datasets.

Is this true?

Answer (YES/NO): NO